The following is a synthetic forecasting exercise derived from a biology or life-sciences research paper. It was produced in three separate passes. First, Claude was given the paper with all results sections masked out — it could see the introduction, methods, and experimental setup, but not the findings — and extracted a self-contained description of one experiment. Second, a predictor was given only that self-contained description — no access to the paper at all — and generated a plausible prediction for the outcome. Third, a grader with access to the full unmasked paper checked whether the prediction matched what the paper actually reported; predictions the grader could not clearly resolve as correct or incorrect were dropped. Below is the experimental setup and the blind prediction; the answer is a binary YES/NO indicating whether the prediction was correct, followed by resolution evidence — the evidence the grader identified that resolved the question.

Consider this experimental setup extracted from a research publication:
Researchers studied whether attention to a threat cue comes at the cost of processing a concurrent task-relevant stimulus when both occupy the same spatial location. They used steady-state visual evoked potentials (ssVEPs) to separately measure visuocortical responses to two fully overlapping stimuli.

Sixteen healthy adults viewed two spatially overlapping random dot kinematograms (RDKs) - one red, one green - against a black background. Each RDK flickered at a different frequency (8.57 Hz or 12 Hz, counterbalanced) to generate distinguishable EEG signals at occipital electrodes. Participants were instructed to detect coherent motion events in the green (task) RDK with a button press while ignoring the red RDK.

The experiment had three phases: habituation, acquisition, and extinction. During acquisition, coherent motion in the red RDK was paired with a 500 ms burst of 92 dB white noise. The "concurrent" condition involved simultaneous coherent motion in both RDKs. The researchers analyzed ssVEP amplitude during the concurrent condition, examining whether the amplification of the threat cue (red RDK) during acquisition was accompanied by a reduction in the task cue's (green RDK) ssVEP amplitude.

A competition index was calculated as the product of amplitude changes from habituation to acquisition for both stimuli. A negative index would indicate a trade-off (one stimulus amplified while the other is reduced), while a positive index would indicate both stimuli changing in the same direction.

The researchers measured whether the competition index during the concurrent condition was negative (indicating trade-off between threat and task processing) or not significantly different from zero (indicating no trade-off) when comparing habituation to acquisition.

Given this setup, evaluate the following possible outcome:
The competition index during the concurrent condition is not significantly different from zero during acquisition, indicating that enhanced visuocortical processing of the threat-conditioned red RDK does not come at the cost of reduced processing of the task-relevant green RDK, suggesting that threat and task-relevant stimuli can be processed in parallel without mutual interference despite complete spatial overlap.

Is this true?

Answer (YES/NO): YES